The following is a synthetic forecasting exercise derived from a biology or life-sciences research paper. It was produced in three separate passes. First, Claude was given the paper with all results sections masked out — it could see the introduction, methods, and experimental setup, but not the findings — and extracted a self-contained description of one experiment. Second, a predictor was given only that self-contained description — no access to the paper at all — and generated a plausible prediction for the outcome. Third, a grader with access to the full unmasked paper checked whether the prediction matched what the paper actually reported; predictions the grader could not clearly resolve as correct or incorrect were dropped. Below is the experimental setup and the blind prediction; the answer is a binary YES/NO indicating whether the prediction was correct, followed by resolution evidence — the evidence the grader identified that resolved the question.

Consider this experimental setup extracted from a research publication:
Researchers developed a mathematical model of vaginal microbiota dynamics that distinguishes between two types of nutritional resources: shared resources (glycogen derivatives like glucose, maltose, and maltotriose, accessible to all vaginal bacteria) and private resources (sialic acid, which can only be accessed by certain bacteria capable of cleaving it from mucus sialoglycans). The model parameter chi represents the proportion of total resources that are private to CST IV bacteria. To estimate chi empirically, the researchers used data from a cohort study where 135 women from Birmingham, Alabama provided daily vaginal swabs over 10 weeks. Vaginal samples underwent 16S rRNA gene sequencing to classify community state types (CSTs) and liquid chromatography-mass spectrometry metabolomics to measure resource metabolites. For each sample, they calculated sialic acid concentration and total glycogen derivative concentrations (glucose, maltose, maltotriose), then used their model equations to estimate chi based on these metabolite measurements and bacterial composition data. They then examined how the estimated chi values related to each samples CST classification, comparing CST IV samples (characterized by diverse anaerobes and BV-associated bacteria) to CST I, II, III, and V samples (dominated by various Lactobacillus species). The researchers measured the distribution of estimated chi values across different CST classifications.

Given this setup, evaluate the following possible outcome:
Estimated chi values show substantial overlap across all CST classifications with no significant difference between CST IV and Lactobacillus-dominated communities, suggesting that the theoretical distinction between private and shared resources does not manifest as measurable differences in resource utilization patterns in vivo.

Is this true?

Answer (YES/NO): NO